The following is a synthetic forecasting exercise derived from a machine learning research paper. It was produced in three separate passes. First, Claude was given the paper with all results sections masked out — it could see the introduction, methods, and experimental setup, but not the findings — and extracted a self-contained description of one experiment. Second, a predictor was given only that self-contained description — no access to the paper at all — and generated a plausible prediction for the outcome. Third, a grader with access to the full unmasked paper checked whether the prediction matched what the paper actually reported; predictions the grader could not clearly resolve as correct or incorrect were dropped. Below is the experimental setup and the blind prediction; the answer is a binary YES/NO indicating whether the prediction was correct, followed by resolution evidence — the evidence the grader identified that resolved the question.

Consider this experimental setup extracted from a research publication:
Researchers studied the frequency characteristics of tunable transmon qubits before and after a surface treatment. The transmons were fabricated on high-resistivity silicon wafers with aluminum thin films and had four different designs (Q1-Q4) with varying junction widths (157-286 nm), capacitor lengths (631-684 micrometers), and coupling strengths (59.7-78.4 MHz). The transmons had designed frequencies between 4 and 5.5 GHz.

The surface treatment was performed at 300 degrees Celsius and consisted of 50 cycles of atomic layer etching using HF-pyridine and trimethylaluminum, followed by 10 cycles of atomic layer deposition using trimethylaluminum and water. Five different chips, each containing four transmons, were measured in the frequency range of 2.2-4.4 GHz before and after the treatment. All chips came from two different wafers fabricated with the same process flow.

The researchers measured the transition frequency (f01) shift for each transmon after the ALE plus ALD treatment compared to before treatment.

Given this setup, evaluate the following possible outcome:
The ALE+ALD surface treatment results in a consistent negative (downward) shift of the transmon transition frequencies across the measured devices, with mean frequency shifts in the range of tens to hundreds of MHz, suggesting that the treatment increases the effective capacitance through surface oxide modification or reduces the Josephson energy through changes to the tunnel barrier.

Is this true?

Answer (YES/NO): NO